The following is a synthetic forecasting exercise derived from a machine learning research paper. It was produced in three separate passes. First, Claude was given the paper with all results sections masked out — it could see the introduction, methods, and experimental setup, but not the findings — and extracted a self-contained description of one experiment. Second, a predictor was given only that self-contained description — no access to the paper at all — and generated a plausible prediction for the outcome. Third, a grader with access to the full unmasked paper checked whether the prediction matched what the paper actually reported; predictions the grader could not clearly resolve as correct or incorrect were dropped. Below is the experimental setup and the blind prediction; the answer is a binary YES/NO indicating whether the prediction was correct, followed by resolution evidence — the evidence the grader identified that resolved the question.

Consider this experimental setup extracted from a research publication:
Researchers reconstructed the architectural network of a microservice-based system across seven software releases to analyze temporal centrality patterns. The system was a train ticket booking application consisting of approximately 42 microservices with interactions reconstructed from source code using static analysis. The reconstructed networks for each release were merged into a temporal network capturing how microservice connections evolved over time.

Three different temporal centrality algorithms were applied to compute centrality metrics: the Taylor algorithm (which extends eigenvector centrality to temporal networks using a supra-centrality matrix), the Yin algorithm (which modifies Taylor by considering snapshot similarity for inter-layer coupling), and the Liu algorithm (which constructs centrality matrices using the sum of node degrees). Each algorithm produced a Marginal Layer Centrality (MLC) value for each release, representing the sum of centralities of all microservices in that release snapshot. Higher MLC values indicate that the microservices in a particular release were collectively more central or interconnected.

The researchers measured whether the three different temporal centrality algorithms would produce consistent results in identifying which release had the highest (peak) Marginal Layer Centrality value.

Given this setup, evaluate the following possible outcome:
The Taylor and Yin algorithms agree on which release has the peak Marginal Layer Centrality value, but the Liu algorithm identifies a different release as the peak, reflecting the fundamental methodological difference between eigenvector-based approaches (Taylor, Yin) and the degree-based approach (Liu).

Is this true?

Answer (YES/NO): NO